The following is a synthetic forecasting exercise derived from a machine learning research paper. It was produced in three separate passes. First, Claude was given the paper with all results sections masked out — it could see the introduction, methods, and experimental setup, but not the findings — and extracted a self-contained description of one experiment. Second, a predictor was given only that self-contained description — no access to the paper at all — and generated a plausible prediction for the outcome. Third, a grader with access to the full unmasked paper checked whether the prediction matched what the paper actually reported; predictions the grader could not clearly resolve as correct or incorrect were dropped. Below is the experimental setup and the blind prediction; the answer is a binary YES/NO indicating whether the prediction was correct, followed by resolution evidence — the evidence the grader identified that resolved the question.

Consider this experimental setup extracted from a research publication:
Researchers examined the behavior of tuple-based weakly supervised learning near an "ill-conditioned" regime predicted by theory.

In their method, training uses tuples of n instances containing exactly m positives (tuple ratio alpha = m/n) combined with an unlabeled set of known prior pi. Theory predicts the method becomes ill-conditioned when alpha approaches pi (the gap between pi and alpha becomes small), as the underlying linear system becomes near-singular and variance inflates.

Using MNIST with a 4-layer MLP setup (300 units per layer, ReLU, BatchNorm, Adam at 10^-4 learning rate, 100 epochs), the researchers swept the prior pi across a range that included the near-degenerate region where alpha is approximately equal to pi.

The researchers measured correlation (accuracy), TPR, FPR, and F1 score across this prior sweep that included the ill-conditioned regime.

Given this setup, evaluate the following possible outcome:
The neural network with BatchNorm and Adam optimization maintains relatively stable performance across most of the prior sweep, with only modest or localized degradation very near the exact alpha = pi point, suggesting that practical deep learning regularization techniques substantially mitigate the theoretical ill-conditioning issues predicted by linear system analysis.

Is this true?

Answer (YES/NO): YES